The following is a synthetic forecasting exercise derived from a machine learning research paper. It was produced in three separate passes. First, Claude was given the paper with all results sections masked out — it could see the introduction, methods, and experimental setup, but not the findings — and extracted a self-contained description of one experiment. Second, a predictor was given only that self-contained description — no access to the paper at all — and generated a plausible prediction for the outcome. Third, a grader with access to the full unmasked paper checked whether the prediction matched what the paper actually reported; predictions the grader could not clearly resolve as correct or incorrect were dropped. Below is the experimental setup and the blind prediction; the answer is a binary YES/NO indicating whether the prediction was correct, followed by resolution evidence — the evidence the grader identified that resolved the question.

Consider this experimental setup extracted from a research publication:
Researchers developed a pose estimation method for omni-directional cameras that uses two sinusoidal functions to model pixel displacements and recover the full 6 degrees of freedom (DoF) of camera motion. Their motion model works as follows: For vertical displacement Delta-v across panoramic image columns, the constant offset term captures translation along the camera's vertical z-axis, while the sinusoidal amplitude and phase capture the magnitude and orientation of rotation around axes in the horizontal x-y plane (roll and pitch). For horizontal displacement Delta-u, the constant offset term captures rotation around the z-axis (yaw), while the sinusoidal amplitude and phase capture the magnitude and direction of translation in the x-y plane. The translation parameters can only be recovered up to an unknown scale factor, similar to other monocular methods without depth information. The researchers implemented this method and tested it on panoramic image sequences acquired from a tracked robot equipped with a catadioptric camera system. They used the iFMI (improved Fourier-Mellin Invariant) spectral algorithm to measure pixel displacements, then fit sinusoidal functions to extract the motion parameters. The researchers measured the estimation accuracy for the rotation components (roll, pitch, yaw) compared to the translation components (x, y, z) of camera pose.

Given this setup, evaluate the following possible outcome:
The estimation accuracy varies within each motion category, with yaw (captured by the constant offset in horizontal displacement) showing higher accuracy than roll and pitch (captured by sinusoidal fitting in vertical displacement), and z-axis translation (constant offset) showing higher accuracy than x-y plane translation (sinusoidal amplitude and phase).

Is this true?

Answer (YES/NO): NO